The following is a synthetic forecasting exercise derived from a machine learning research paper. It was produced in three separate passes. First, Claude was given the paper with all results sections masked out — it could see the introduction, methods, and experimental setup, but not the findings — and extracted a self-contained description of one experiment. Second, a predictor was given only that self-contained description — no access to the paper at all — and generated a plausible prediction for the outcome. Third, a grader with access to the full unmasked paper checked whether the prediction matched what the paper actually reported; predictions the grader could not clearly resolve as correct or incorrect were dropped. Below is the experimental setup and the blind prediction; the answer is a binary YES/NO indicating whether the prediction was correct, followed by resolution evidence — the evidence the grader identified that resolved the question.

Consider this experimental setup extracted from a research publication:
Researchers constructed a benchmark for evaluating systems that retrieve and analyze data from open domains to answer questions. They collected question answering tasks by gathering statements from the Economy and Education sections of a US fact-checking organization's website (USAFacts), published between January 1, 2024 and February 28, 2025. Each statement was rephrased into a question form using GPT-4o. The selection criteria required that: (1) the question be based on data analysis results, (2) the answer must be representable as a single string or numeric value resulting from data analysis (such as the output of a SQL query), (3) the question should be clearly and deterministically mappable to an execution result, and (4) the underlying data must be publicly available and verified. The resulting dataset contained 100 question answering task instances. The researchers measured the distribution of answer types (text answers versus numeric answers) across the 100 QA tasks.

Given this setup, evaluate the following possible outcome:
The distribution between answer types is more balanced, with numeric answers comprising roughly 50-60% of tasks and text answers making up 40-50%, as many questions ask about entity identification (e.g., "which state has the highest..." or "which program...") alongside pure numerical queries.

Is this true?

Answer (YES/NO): NO